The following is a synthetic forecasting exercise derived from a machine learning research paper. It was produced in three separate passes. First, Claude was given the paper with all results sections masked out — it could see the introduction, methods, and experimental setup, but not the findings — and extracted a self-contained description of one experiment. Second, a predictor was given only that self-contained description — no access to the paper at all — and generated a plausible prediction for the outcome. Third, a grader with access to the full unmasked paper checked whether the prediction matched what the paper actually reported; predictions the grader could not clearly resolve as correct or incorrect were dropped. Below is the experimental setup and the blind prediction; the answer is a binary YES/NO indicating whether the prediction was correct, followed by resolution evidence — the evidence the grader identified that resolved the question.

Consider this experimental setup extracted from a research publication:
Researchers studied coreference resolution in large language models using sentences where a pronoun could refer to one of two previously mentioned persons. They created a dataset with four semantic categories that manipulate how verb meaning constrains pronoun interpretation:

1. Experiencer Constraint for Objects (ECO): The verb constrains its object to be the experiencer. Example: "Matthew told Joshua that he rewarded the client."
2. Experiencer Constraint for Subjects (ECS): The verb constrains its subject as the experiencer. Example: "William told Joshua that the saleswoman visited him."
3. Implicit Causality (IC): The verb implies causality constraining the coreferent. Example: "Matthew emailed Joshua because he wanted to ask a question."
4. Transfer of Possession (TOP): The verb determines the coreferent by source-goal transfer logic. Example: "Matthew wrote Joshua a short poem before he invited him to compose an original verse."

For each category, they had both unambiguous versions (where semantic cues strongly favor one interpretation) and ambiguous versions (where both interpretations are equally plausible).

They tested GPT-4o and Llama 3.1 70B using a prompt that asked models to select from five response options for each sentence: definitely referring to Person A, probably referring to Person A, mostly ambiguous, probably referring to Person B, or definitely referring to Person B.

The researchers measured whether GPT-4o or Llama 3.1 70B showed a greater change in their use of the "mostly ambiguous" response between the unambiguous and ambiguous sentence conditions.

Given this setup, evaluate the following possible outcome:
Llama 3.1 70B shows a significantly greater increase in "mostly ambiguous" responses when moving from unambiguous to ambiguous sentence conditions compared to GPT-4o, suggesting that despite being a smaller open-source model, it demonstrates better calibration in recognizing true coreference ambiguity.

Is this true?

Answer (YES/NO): NO